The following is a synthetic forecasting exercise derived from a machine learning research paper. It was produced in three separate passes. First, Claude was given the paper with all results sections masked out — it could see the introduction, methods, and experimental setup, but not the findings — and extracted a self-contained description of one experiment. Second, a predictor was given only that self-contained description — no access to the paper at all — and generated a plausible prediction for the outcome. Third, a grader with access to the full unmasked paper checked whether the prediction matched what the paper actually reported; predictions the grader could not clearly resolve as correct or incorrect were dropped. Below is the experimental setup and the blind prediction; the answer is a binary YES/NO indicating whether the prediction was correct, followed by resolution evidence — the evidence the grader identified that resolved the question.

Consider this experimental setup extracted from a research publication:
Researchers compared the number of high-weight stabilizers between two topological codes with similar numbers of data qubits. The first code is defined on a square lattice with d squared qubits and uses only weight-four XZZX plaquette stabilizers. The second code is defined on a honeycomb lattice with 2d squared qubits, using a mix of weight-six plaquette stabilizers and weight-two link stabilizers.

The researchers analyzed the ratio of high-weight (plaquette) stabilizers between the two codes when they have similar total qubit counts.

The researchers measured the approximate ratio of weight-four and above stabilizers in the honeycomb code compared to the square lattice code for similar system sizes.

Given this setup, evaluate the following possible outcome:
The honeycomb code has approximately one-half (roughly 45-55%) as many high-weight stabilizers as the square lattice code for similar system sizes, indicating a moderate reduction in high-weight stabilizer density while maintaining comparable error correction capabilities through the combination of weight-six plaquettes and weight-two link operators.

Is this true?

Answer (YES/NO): YES